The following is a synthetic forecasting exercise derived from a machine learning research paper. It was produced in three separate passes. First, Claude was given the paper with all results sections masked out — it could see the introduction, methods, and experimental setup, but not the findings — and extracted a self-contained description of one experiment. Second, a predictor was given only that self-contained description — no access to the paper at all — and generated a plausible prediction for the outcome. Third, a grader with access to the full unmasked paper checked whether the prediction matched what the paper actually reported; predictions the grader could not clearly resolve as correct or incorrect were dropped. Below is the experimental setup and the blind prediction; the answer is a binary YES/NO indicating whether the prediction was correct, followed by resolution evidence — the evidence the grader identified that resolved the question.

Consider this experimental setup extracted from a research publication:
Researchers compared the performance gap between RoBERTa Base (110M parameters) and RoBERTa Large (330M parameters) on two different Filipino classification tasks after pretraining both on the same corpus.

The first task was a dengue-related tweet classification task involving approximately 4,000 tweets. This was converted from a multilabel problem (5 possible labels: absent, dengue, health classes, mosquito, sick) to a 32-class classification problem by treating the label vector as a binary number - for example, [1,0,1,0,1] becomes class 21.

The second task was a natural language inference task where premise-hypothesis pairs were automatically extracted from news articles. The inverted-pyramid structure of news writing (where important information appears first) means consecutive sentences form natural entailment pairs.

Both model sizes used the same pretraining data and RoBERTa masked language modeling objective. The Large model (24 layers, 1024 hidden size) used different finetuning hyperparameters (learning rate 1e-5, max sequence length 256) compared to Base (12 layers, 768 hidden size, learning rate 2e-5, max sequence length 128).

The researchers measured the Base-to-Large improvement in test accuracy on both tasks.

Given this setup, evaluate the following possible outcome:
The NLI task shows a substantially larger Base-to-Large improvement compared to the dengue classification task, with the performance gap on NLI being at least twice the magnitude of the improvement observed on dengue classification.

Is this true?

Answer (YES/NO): NO